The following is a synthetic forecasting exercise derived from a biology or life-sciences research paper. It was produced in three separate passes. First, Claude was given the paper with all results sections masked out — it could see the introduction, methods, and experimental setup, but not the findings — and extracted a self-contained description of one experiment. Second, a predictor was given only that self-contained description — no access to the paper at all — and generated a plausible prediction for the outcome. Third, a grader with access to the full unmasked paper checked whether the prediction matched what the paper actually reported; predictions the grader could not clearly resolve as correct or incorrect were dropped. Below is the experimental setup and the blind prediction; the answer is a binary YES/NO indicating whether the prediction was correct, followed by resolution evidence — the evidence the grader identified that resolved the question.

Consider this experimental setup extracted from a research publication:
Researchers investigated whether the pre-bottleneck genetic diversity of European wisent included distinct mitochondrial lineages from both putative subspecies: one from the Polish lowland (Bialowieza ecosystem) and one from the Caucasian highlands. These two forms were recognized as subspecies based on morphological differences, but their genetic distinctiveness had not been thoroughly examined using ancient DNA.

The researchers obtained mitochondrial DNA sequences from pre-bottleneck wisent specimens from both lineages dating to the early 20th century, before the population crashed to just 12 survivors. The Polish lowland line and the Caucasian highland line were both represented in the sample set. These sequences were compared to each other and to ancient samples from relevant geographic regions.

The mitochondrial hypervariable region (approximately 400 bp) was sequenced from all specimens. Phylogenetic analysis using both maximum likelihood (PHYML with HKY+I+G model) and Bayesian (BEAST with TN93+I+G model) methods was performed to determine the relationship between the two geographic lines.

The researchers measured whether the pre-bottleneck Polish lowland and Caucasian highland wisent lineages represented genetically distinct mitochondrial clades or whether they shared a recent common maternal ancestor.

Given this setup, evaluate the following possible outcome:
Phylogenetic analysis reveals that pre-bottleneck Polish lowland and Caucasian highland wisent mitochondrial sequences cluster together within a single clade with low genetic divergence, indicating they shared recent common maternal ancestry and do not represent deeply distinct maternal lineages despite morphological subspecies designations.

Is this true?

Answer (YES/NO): YES